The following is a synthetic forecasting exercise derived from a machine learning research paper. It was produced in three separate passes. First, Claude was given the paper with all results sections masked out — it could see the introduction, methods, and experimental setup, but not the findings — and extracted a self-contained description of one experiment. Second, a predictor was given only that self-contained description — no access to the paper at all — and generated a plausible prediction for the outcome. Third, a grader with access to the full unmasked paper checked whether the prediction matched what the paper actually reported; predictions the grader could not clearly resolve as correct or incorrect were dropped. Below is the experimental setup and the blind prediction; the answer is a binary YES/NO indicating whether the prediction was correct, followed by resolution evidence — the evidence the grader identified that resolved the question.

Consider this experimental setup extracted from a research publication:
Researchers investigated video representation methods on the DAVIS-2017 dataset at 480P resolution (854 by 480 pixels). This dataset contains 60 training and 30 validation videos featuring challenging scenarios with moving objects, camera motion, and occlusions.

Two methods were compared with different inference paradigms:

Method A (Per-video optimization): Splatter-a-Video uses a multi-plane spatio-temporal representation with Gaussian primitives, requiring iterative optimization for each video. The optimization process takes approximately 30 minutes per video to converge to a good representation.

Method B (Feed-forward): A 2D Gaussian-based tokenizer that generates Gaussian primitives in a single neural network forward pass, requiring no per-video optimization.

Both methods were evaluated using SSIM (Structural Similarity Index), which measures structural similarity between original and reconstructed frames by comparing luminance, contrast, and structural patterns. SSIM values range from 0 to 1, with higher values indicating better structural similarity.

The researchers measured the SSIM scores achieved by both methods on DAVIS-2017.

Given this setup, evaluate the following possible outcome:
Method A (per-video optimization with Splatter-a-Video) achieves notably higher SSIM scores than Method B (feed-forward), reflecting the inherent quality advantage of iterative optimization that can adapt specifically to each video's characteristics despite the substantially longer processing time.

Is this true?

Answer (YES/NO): YES